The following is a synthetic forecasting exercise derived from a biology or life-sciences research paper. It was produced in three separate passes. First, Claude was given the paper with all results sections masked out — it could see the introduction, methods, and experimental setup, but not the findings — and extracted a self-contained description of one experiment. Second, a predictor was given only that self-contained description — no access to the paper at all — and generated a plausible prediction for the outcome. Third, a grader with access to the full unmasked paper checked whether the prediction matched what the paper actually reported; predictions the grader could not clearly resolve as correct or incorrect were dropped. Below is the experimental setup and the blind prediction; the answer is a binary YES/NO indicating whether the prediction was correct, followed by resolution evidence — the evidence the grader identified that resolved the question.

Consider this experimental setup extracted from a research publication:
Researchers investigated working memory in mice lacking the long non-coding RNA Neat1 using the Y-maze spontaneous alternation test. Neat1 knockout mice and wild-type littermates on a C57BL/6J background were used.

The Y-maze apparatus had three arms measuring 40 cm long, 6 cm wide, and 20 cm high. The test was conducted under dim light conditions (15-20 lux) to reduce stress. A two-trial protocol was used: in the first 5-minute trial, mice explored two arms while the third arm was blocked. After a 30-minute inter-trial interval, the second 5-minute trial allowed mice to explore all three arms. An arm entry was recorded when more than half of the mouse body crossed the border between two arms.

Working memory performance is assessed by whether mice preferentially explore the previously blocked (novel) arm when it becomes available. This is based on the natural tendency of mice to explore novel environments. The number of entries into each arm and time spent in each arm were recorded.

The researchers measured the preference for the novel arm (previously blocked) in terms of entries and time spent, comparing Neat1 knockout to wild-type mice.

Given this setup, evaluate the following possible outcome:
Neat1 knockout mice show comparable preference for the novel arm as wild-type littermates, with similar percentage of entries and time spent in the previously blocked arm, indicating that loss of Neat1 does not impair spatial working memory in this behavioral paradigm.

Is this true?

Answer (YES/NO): YES